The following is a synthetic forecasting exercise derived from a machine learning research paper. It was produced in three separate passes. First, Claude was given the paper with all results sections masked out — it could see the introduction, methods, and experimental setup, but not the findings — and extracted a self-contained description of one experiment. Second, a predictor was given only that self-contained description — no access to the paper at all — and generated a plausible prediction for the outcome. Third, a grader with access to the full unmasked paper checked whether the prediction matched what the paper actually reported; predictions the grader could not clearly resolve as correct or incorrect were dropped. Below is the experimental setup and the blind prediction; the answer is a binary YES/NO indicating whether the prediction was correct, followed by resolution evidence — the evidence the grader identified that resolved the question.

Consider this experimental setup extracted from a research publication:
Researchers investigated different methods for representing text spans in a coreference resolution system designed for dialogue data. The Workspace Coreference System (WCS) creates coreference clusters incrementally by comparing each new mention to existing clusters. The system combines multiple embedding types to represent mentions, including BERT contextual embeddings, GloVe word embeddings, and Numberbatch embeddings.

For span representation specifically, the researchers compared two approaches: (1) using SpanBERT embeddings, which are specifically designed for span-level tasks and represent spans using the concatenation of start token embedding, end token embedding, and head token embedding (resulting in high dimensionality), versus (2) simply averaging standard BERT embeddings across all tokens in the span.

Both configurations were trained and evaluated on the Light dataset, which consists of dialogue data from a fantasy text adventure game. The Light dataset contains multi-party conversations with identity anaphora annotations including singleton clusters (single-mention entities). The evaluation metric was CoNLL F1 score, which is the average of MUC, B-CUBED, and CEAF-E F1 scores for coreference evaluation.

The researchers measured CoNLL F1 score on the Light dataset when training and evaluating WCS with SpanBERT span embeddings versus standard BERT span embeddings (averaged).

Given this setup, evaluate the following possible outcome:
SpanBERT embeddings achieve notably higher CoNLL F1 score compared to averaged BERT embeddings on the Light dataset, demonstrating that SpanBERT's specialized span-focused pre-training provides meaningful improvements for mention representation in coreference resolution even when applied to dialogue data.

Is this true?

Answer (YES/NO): NO